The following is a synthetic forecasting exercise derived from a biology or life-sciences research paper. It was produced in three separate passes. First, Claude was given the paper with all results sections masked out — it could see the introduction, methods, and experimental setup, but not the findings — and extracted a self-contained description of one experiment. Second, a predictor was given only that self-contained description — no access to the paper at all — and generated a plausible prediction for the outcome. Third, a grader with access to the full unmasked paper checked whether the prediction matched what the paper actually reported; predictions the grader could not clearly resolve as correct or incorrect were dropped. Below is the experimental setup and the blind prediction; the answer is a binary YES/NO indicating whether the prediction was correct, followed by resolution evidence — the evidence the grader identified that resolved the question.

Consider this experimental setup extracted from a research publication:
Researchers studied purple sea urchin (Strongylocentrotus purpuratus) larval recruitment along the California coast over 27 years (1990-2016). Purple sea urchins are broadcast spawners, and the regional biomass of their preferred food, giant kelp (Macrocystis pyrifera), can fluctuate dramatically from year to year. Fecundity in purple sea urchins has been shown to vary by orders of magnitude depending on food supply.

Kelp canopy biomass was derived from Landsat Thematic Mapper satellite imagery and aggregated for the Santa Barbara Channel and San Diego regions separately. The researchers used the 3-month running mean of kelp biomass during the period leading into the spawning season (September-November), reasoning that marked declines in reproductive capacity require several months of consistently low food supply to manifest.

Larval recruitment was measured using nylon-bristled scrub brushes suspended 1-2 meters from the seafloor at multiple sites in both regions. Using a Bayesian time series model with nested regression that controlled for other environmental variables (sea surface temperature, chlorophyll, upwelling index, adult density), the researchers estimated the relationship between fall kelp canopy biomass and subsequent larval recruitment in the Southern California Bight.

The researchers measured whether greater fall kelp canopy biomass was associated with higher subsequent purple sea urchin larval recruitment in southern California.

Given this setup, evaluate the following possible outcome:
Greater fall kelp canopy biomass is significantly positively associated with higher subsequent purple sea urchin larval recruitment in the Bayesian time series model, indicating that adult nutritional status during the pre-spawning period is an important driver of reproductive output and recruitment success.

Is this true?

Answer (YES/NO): NO